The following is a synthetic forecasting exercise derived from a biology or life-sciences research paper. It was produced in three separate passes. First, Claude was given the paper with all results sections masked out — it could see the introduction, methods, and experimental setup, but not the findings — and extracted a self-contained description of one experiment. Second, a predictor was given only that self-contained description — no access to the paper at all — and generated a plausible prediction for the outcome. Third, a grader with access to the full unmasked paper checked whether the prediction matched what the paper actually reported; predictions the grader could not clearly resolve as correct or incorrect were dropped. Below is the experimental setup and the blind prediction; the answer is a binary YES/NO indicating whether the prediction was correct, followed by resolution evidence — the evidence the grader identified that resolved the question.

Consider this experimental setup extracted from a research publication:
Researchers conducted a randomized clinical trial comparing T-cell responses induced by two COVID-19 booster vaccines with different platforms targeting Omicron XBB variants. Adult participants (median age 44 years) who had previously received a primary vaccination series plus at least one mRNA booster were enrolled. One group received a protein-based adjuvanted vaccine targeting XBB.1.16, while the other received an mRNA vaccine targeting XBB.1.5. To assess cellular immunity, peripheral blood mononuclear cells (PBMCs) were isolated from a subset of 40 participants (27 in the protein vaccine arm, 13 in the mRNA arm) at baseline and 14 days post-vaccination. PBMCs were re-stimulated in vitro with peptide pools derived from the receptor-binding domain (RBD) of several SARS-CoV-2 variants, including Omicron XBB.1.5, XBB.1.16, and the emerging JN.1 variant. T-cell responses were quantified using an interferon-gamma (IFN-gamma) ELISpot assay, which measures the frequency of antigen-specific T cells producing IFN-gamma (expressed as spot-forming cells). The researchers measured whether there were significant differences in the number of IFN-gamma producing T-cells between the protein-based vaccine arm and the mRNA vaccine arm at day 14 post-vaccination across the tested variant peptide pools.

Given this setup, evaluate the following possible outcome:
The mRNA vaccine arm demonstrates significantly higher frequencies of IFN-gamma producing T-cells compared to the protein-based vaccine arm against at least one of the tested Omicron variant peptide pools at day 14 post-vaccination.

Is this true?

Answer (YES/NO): NO